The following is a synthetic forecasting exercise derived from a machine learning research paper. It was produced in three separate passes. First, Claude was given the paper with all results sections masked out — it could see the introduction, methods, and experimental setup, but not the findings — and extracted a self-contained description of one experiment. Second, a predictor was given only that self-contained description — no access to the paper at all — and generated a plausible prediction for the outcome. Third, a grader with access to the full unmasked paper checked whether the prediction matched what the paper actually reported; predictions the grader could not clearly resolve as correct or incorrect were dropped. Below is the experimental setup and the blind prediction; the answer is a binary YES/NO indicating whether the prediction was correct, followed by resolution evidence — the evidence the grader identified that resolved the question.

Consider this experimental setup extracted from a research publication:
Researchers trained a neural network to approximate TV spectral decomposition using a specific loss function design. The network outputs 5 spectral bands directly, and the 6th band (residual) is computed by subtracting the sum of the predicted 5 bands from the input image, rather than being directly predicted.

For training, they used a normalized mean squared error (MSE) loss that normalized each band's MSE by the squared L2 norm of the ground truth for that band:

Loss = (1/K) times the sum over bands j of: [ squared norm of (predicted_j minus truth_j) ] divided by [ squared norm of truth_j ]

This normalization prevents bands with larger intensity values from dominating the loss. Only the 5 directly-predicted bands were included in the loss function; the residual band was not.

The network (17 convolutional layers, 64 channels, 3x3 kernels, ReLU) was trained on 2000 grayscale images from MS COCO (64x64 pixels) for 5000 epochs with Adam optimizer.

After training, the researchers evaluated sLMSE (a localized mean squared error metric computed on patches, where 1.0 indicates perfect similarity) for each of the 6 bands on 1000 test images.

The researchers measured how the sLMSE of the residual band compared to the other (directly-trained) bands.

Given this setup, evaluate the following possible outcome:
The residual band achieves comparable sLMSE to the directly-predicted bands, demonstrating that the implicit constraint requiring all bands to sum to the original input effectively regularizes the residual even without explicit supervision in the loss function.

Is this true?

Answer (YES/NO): NO